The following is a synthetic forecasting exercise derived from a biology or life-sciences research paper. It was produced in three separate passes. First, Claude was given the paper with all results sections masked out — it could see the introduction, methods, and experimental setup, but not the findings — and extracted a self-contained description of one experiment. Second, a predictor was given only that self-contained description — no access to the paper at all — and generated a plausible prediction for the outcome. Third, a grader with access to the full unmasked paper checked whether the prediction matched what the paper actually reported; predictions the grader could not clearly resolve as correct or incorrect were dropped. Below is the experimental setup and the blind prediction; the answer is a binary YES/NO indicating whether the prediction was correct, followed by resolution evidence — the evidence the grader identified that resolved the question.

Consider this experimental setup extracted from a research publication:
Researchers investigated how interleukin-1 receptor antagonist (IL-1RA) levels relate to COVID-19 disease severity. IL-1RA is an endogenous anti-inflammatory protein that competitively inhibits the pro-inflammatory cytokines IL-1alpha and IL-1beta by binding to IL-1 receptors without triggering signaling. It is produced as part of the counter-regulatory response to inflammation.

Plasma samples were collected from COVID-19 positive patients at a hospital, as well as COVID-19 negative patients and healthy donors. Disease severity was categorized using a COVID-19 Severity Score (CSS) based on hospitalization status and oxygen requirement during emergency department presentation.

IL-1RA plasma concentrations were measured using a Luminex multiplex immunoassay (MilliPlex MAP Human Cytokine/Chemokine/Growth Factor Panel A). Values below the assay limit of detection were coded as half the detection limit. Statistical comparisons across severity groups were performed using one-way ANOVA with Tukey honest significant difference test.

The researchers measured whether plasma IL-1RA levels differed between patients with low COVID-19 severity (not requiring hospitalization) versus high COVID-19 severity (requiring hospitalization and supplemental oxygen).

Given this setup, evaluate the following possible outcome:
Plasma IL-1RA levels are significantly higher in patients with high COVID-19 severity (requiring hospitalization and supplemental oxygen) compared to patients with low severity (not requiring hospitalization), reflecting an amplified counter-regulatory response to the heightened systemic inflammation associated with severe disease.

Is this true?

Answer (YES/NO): YES